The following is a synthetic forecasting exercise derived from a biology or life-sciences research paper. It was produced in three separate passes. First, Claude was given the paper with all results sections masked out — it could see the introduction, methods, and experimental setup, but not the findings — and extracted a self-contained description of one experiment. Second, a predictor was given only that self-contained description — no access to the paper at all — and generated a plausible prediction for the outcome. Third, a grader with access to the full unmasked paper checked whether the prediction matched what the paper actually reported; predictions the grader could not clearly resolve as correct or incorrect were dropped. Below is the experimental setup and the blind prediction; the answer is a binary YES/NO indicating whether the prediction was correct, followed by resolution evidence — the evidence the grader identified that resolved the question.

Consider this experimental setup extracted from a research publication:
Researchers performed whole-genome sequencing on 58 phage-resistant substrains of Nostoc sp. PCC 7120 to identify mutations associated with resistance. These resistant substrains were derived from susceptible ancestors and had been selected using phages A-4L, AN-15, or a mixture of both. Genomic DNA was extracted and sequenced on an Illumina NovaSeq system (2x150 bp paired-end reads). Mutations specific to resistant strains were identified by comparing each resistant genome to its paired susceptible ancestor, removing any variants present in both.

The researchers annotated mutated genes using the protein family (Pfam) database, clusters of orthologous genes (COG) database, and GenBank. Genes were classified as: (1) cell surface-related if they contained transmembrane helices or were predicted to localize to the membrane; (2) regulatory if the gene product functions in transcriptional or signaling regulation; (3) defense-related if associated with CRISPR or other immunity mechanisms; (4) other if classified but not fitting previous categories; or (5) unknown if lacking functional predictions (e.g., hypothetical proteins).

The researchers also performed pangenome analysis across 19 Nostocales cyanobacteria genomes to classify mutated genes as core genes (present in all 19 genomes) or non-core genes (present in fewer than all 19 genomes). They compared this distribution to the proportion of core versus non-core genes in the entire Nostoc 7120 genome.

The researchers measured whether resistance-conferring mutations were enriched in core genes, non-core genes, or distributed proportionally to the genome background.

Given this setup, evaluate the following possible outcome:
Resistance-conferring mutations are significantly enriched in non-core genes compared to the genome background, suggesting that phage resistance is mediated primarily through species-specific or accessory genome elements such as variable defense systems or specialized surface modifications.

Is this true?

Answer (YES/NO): NO